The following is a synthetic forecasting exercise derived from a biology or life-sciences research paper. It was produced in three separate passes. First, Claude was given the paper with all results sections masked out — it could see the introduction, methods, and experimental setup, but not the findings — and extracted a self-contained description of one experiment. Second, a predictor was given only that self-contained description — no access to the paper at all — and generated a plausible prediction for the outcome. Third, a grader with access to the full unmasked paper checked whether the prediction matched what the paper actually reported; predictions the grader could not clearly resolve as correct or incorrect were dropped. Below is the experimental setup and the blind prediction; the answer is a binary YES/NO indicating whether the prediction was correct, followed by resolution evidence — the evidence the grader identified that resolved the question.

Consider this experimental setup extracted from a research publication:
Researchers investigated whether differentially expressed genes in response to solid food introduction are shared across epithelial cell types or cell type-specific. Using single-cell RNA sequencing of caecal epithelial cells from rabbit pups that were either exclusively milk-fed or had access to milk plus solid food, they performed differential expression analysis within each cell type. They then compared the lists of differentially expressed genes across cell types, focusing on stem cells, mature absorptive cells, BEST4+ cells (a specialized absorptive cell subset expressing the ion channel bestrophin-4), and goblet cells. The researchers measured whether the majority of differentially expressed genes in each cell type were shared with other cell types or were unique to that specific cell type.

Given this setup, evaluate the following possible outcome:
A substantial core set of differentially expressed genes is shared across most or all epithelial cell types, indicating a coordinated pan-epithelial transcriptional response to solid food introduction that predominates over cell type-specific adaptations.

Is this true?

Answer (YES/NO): NO